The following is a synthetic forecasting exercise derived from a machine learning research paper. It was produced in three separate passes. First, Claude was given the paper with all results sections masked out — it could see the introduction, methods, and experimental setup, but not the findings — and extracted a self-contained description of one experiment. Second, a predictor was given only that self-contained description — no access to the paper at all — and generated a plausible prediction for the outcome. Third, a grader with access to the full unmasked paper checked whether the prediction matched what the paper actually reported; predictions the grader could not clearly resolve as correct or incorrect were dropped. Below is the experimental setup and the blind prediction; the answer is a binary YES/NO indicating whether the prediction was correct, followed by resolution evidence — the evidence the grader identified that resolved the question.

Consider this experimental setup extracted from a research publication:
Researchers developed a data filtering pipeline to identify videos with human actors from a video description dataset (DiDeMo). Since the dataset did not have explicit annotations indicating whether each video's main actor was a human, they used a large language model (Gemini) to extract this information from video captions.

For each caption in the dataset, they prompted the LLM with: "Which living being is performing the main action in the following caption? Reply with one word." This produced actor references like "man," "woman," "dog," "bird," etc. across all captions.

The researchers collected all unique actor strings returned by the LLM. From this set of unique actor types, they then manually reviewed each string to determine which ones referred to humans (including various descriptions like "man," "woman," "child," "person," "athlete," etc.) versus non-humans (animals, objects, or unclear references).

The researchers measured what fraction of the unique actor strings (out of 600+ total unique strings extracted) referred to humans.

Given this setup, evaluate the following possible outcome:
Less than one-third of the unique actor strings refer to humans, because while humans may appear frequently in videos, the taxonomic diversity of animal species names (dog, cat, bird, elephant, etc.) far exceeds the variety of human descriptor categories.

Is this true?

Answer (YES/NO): NO